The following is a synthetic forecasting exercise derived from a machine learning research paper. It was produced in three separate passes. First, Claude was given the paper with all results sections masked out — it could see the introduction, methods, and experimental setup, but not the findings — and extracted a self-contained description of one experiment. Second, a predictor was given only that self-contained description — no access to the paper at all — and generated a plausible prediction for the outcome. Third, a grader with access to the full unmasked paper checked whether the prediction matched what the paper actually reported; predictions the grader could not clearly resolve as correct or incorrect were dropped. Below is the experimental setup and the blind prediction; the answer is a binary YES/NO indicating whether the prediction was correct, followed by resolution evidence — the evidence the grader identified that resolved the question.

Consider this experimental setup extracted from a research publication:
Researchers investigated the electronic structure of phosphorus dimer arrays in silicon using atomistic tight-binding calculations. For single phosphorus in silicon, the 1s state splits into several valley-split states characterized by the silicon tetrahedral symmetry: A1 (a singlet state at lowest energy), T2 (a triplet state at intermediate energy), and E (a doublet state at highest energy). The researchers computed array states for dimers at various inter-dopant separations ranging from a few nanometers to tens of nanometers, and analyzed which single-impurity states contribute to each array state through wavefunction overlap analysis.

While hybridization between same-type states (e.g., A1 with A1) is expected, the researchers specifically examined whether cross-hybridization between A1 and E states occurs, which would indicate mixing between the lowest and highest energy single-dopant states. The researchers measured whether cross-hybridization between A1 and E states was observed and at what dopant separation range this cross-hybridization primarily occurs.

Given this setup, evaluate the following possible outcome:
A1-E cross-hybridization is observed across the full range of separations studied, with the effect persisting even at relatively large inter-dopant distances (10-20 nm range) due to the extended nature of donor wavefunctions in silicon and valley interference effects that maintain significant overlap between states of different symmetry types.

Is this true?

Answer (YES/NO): NO